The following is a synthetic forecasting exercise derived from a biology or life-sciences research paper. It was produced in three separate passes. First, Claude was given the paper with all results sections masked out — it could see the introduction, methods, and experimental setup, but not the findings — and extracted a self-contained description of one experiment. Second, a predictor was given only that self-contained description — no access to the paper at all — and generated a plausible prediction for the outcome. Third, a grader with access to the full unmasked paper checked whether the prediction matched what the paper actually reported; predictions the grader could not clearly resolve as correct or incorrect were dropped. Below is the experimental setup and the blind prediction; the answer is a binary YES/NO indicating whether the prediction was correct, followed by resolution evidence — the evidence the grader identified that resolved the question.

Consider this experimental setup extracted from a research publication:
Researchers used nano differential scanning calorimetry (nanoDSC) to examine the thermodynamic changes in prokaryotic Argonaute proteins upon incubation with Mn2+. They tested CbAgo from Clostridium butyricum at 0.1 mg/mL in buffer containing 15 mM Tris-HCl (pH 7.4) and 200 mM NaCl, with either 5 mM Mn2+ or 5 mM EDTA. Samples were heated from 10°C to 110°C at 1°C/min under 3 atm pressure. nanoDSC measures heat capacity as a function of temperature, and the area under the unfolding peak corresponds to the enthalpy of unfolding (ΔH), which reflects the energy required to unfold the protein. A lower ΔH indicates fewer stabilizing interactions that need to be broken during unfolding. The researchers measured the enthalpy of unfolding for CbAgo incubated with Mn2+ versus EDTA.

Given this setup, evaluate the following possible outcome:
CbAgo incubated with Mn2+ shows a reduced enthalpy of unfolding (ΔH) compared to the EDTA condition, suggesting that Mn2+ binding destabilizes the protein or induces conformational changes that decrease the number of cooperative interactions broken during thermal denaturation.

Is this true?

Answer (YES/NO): YES